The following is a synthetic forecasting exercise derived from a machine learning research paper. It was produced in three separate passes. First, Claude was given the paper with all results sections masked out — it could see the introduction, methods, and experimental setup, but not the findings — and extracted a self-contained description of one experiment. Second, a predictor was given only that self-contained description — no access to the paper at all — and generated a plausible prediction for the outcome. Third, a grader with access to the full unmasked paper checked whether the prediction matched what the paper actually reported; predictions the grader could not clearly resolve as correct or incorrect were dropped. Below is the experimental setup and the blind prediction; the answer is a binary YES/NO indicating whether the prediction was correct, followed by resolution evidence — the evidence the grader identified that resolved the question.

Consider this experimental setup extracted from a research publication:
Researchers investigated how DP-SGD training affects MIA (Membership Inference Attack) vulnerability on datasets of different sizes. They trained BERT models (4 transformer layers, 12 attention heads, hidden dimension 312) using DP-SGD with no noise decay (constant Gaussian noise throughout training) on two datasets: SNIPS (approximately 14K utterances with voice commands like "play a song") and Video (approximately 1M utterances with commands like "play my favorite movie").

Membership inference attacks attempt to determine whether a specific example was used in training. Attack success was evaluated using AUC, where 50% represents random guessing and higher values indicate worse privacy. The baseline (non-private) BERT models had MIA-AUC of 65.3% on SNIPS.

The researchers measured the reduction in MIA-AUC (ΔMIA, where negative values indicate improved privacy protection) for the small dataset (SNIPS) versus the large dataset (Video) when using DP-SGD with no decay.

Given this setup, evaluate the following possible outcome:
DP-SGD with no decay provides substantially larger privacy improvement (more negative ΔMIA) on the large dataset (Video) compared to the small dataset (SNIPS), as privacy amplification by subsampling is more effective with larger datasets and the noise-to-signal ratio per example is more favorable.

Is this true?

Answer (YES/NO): YES